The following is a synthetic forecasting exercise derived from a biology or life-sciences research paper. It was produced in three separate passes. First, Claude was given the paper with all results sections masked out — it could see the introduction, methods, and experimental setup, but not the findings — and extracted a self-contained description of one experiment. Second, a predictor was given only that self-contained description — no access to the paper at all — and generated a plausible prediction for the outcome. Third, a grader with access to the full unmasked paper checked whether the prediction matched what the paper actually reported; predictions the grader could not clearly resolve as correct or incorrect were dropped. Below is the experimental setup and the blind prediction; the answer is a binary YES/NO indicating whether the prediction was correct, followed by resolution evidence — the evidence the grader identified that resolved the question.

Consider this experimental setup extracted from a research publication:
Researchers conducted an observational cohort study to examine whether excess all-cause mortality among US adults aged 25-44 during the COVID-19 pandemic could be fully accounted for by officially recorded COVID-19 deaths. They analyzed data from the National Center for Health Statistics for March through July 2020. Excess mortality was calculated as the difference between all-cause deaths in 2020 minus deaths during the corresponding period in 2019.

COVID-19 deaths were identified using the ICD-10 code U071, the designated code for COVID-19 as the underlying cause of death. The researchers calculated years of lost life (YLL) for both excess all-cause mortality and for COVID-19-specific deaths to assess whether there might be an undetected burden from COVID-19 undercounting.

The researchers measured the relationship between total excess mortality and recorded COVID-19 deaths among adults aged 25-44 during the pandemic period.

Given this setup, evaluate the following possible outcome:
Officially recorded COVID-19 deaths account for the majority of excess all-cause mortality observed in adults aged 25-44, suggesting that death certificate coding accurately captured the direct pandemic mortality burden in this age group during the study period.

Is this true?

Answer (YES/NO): NO